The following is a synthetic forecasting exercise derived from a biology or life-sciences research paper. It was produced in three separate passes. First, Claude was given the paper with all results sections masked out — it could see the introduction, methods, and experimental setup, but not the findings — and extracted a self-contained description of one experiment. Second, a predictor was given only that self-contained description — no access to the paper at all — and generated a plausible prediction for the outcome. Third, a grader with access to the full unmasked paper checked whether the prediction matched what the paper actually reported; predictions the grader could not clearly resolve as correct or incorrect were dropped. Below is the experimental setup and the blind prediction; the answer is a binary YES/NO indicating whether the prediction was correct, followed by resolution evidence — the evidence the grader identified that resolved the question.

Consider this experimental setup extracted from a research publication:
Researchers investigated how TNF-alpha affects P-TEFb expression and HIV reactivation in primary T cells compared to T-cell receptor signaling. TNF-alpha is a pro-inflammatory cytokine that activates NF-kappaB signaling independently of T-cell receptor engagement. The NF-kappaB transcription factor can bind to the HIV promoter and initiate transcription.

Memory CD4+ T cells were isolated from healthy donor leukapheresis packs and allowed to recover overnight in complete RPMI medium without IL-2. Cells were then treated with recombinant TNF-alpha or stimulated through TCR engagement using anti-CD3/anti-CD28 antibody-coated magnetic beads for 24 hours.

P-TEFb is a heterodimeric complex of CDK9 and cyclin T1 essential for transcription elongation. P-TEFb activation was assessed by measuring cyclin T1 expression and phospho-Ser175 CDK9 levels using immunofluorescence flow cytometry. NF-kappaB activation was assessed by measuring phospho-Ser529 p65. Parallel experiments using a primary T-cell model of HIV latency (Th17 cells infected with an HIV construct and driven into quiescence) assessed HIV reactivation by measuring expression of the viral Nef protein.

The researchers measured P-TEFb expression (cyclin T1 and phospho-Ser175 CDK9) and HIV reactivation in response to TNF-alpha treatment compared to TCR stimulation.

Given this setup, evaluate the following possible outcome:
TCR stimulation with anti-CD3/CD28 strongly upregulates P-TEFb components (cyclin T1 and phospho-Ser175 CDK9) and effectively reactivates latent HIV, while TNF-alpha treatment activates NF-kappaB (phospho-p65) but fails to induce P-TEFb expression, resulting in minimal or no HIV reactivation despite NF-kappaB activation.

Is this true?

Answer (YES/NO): YES